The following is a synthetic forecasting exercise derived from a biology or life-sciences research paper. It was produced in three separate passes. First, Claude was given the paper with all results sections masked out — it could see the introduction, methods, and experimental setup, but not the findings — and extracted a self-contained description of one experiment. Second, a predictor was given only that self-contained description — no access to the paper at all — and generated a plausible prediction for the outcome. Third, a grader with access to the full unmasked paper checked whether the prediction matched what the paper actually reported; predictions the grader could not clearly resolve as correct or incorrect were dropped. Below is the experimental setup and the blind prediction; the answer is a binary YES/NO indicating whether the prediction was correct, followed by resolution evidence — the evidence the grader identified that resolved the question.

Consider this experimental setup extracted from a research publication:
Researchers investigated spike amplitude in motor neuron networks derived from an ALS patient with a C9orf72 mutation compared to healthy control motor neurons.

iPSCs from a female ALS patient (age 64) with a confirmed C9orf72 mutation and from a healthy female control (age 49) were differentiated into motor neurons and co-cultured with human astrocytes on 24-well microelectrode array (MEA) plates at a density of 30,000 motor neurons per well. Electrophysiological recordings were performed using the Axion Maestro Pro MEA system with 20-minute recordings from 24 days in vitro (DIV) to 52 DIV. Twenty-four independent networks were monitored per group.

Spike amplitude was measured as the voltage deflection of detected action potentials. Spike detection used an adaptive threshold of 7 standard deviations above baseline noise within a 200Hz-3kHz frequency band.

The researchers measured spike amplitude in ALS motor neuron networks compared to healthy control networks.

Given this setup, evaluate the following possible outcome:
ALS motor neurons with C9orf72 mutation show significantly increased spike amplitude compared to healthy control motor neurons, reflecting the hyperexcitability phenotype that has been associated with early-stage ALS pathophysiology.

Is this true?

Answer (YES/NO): NO